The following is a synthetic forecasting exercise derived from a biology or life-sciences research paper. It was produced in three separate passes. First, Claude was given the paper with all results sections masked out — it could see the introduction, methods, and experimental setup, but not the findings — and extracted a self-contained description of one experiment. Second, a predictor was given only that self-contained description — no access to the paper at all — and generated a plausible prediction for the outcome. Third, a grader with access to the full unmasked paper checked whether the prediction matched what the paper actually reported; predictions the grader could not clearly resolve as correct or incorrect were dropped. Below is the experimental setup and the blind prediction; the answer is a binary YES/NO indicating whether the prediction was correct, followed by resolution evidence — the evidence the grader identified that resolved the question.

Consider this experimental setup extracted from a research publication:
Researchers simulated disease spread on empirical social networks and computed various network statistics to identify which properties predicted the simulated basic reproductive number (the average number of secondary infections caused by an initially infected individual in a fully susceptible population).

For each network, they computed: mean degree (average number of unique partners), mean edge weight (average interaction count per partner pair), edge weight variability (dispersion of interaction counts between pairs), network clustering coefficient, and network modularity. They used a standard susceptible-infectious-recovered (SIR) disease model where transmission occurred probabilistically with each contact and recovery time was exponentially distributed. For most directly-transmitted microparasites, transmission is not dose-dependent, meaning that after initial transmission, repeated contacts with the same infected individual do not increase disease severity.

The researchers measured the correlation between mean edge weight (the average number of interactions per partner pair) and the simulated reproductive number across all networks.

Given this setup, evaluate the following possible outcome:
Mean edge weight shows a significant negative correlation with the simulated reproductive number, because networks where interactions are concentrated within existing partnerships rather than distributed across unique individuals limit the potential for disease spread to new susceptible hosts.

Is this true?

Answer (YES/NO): YES